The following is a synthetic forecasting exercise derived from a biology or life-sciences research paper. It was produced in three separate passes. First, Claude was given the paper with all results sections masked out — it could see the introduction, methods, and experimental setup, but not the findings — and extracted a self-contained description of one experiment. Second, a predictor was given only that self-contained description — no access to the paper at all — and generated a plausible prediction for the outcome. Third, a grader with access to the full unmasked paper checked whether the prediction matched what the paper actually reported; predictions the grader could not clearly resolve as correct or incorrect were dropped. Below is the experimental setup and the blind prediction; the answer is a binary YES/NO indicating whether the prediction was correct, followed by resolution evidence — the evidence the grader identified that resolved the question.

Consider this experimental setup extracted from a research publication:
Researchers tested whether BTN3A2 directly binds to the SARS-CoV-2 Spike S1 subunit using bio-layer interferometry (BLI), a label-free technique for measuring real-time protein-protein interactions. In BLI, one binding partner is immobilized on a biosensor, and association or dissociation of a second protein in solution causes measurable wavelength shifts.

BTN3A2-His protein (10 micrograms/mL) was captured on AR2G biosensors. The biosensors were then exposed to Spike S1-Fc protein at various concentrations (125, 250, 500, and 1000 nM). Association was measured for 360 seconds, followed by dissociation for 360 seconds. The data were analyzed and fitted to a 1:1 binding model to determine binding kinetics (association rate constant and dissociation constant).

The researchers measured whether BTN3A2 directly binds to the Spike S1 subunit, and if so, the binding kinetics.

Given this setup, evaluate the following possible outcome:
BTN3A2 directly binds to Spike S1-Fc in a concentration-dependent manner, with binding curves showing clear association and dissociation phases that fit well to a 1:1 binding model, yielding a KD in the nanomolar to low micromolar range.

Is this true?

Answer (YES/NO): YES